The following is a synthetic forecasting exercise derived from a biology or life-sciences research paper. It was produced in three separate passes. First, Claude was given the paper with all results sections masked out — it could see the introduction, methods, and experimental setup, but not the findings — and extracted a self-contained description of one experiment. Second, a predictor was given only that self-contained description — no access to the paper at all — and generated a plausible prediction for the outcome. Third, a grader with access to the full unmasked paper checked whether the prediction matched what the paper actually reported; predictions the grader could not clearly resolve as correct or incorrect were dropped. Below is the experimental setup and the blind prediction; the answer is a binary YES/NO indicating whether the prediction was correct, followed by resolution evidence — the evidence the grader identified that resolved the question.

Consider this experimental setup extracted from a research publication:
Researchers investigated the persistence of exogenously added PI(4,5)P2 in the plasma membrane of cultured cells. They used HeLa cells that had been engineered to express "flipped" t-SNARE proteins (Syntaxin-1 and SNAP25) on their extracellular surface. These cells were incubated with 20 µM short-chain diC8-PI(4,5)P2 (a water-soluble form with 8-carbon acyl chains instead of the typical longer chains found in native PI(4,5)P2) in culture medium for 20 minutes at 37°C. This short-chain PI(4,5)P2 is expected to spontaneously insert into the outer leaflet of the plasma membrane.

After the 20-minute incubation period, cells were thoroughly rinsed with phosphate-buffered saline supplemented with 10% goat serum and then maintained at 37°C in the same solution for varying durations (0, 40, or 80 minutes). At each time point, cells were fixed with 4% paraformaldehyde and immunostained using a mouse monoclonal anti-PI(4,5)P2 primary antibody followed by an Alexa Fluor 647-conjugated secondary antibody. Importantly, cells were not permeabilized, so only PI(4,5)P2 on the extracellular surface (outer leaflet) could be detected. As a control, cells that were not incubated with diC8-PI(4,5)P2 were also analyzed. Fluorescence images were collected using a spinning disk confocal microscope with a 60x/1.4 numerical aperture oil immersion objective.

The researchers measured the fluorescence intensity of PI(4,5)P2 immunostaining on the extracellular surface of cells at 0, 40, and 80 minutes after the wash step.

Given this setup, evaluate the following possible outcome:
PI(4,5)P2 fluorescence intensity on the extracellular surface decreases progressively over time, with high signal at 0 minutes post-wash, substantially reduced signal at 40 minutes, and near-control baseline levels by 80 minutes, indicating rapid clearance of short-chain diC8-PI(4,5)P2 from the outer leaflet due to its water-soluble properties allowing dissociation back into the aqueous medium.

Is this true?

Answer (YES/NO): NO